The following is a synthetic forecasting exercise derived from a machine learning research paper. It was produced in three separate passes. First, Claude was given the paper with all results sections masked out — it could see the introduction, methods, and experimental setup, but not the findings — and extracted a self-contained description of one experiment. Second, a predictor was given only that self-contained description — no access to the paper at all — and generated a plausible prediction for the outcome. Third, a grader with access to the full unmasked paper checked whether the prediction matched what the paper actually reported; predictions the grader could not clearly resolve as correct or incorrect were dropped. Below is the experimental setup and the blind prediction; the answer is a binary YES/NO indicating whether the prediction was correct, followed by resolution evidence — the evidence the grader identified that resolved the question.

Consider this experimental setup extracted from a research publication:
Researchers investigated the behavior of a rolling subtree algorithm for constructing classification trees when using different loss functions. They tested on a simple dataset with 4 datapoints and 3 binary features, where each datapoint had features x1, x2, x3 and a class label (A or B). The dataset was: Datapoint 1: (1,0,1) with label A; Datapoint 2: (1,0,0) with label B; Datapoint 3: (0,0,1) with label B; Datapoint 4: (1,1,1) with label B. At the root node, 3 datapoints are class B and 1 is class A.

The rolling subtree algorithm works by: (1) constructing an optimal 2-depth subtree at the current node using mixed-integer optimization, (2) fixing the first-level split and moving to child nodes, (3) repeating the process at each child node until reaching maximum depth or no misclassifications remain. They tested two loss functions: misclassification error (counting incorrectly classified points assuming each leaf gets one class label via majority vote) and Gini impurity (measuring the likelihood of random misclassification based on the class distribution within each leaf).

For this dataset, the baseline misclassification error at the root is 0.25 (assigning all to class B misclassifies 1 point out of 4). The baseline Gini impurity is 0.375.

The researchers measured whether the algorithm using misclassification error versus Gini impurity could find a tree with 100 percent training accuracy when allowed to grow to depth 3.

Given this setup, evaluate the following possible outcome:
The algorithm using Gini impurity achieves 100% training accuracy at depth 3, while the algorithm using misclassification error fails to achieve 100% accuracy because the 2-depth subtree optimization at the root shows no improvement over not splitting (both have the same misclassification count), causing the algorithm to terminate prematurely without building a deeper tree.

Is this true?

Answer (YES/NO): YES